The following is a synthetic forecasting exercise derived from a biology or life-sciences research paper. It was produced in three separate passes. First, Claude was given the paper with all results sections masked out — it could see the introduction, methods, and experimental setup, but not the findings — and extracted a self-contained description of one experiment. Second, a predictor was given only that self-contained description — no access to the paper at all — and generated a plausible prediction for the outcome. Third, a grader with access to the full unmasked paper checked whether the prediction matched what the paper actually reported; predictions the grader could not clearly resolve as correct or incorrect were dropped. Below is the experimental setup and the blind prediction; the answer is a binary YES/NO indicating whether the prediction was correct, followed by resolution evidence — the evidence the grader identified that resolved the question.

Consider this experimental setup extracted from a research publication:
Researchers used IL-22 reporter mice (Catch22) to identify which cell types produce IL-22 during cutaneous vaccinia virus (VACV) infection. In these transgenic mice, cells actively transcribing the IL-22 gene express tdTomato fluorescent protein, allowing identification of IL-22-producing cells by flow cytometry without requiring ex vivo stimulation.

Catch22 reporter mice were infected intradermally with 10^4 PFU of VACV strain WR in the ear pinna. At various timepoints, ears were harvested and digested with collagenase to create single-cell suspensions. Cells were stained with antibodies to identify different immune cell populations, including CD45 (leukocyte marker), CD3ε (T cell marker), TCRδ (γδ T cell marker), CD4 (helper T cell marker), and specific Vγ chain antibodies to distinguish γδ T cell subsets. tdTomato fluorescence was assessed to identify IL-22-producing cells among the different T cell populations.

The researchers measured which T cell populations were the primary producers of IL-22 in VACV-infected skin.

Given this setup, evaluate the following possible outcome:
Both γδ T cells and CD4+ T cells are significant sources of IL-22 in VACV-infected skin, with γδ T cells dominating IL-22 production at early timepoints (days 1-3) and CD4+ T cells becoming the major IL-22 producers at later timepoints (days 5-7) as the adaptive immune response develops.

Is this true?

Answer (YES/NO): NO